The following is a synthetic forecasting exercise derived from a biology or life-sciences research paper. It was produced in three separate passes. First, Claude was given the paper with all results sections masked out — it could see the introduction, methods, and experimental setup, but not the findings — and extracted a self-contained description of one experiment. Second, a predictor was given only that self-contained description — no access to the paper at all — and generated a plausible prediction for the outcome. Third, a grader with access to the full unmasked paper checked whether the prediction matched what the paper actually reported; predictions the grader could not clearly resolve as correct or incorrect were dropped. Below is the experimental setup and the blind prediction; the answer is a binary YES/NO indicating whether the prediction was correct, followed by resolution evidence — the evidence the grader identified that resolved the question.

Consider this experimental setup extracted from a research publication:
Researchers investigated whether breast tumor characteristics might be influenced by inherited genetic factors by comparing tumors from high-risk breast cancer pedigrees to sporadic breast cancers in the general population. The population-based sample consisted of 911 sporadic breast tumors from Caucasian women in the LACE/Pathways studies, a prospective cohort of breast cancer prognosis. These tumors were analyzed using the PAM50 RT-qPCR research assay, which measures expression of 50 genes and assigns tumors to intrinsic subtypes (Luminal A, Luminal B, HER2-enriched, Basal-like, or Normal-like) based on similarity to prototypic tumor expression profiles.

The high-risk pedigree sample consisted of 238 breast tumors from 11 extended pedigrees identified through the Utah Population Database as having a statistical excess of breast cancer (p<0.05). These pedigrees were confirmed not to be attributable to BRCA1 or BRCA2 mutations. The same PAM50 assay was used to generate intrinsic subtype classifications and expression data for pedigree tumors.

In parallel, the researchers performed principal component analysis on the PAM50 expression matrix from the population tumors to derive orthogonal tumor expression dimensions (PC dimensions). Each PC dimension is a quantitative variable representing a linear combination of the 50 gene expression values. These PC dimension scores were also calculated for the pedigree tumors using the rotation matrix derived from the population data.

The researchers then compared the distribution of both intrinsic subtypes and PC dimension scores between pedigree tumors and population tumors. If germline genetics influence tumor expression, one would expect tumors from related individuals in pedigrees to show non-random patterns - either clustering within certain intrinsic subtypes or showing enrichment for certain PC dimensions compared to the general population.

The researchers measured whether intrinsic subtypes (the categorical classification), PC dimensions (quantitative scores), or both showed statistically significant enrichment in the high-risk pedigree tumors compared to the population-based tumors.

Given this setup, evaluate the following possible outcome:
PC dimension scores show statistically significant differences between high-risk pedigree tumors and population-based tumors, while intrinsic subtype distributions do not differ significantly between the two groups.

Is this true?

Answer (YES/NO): YES